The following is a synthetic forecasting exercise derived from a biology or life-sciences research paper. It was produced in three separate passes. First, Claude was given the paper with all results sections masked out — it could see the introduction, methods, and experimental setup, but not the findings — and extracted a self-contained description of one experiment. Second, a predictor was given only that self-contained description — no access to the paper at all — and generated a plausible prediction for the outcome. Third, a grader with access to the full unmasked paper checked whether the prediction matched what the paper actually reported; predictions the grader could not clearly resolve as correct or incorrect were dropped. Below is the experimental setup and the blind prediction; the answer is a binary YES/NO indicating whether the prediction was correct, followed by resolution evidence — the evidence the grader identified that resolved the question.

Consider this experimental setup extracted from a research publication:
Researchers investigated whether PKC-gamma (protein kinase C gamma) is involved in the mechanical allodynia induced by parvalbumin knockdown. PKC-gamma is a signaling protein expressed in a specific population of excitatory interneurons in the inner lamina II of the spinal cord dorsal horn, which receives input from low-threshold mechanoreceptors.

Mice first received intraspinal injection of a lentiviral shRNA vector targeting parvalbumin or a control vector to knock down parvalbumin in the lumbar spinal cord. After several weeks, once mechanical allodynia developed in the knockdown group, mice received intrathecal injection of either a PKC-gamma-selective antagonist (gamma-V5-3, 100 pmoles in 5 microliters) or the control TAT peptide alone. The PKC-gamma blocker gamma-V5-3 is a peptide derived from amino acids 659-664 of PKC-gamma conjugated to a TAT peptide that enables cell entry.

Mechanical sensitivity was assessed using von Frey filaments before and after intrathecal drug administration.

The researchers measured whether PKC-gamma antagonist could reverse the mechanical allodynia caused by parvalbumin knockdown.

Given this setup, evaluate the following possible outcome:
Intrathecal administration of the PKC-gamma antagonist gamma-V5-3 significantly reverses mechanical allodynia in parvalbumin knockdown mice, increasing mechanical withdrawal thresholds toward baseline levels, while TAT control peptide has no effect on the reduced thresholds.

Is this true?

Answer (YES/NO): YES